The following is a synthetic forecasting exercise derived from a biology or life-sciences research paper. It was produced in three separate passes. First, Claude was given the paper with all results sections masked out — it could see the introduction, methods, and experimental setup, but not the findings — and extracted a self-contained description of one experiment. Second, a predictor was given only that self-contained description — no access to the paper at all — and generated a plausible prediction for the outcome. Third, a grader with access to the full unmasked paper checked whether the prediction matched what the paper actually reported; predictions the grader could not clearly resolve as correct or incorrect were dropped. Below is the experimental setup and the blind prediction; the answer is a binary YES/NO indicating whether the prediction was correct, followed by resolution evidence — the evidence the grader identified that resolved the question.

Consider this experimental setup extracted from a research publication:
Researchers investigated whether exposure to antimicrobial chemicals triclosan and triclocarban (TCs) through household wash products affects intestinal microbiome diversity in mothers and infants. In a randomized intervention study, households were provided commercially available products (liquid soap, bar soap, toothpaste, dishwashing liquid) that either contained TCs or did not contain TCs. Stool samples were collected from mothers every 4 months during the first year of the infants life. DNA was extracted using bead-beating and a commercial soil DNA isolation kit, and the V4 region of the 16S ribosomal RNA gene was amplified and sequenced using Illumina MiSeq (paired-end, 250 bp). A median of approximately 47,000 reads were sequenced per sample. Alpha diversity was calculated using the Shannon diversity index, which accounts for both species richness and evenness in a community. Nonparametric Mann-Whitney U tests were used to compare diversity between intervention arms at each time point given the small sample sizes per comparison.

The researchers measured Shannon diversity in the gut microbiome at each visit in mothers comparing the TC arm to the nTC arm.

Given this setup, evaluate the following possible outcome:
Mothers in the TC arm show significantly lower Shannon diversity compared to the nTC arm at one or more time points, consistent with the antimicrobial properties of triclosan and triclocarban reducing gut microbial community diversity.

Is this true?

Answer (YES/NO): NO